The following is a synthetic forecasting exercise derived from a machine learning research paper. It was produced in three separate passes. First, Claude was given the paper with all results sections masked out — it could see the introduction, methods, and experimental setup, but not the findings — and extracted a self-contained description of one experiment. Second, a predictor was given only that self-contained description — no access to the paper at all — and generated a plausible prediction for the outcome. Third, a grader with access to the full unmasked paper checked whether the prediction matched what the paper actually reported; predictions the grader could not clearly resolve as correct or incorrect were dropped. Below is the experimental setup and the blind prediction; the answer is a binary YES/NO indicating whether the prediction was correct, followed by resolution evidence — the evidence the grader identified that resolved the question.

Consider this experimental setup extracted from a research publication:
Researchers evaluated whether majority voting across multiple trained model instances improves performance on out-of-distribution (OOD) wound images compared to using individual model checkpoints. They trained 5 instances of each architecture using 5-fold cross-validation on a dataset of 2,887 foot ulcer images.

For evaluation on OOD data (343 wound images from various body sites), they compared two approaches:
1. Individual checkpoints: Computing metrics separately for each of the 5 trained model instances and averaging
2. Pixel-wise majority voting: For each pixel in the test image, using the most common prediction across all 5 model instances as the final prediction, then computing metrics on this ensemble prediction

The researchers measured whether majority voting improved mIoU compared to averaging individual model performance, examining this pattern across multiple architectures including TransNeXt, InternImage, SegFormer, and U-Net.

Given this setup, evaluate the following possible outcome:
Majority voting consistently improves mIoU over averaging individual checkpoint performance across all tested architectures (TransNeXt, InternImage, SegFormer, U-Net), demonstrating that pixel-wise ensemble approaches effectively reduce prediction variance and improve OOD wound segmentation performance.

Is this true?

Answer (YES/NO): YES